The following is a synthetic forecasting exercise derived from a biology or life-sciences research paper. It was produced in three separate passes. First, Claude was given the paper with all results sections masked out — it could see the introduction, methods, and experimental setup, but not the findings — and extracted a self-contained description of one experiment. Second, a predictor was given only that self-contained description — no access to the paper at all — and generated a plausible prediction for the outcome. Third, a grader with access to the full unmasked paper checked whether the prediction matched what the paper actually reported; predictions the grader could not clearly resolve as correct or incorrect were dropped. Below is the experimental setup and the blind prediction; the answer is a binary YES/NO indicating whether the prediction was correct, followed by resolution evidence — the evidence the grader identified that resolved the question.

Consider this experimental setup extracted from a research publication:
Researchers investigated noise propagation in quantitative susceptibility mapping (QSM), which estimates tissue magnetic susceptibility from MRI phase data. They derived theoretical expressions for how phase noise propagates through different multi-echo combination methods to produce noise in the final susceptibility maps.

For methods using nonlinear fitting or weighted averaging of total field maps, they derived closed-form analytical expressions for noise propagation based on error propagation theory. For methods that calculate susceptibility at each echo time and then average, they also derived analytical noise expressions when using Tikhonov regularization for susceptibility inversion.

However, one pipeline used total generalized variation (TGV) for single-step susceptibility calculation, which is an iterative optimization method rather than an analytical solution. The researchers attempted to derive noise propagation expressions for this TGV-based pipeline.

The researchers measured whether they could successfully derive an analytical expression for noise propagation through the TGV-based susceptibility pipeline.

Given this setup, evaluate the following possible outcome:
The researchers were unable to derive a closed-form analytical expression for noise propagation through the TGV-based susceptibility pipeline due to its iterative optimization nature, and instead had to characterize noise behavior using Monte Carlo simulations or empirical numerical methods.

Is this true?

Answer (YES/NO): NO